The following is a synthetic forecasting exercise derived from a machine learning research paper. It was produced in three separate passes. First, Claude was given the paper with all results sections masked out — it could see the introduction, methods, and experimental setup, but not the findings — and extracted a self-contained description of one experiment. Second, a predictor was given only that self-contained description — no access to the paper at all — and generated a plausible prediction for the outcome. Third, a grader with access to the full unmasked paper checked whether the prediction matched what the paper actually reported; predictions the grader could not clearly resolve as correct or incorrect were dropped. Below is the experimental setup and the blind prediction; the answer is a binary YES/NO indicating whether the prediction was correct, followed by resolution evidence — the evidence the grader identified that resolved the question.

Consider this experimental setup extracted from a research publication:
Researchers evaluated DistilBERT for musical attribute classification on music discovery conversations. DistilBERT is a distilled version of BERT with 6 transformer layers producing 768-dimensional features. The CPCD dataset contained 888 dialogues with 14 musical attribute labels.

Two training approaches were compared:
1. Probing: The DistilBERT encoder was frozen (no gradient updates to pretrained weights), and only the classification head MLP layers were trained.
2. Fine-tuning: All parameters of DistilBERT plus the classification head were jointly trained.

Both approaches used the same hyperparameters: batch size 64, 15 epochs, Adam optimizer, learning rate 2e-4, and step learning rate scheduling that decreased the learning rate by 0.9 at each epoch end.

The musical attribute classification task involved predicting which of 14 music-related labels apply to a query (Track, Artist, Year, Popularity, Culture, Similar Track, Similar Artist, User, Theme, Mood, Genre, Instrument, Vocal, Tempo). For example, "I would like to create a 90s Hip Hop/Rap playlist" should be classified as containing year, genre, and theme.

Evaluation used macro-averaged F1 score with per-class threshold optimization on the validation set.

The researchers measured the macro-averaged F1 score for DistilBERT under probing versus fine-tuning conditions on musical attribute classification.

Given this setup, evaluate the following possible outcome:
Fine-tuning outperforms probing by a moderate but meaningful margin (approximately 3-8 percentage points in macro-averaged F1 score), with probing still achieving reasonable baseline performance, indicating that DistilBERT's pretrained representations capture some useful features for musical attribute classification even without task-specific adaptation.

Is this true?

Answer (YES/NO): NO